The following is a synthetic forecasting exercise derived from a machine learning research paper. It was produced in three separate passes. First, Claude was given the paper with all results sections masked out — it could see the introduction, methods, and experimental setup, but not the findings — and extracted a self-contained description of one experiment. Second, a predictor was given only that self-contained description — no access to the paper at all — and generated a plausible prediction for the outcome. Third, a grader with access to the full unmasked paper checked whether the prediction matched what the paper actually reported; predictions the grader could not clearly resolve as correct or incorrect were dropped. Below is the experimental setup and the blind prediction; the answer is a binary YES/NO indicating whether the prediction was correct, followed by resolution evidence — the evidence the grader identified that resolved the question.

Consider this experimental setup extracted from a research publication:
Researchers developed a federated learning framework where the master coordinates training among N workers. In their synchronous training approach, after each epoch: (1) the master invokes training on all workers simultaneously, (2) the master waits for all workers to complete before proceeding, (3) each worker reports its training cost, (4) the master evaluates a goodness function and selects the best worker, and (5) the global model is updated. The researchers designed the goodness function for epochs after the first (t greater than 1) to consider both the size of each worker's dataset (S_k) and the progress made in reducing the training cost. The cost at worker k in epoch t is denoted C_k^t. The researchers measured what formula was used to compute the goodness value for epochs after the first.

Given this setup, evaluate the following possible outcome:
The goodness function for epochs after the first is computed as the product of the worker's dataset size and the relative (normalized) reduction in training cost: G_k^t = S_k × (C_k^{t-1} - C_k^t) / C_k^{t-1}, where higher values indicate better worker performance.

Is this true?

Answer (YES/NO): NO